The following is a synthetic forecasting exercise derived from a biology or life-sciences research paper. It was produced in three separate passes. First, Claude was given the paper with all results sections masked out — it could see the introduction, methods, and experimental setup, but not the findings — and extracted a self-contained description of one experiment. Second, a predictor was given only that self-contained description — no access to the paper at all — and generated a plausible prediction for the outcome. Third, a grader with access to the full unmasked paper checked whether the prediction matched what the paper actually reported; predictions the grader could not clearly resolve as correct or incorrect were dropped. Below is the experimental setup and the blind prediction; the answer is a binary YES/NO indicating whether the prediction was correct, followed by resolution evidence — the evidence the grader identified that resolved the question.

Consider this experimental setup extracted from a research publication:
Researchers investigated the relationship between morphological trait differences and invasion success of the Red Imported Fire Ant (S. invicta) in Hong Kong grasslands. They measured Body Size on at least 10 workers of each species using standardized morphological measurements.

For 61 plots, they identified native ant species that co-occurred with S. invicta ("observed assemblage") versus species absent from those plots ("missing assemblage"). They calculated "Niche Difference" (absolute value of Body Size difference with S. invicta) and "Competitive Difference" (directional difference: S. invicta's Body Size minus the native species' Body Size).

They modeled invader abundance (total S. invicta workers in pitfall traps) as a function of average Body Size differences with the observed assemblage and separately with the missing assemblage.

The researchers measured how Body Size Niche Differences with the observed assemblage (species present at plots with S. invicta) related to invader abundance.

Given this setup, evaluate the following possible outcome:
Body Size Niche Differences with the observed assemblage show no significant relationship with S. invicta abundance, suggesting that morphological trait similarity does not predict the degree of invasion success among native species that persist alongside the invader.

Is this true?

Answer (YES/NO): NO